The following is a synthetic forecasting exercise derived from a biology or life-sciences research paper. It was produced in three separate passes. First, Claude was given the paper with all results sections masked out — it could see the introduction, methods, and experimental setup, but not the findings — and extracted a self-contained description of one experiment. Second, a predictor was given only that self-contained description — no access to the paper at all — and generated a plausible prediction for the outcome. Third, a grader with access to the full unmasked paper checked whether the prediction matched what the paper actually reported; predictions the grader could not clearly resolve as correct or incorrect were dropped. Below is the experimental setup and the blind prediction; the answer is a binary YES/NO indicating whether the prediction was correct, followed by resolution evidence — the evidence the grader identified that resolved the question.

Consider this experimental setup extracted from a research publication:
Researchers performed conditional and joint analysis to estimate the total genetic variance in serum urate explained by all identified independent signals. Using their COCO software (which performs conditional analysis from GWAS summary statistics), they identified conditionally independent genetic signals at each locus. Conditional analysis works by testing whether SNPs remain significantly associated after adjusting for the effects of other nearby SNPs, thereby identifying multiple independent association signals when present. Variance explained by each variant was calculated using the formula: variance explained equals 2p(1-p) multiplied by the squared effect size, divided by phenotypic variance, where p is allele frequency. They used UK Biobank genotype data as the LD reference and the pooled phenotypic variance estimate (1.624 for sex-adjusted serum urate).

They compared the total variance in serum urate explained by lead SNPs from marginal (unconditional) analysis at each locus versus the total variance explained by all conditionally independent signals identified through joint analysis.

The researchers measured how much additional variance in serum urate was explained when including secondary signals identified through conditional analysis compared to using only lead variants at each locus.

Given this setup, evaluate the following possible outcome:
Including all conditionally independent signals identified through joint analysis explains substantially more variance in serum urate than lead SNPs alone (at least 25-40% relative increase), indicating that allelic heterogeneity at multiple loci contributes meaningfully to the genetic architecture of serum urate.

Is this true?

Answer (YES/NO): NO